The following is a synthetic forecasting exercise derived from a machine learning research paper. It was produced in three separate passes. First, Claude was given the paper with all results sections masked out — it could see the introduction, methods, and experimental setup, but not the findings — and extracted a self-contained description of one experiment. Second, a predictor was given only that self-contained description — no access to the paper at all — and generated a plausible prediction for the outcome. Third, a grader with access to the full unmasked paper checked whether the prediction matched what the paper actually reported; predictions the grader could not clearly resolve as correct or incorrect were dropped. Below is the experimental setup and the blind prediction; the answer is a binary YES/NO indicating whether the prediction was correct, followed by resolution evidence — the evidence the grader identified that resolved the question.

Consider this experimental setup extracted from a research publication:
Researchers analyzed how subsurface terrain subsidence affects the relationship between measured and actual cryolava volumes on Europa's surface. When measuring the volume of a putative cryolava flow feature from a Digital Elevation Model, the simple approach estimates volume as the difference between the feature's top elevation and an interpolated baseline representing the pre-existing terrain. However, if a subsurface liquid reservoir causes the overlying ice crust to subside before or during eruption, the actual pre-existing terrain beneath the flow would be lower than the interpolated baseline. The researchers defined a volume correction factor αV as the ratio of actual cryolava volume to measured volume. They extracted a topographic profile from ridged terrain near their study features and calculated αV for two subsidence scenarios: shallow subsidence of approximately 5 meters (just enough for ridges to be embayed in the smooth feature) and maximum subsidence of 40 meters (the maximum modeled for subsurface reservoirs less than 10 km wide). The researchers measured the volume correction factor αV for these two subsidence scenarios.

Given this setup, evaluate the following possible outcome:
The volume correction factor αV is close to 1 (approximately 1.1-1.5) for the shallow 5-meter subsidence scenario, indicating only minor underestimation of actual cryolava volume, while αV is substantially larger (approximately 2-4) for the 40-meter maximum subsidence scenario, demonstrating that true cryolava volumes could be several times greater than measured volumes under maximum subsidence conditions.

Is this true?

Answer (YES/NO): NO